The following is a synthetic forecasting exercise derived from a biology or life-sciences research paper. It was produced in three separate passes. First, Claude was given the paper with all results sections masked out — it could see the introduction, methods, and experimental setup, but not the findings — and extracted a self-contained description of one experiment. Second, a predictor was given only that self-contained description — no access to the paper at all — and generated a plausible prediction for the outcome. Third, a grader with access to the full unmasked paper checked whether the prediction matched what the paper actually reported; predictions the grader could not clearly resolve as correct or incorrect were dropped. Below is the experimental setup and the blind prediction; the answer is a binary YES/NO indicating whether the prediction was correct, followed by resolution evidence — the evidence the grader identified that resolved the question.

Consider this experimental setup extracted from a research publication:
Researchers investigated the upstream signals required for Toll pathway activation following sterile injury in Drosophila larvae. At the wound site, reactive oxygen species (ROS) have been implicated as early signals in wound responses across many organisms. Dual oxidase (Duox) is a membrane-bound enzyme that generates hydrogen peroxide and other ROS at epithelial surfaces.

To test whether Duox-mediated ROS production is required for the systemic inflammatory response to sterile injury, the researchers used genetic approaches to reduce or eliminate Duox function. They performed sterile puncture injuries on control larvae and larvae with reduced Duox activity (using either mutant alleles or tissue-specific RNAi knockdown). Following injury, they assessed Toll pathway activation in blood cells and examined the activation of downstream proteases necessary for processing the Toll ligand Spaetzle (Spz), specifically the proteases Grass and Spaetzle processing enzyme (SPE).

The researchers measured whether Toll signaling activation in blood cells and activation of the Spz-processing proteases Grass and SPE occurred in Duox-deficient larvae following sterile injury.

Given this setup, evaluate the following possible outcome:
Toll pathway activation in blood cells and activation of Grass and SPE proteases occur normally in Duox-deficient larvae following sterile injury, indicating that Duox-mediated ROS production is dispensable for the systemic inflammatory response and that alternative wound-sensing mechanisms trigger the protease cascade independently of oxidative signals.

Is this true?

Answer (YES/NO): NO